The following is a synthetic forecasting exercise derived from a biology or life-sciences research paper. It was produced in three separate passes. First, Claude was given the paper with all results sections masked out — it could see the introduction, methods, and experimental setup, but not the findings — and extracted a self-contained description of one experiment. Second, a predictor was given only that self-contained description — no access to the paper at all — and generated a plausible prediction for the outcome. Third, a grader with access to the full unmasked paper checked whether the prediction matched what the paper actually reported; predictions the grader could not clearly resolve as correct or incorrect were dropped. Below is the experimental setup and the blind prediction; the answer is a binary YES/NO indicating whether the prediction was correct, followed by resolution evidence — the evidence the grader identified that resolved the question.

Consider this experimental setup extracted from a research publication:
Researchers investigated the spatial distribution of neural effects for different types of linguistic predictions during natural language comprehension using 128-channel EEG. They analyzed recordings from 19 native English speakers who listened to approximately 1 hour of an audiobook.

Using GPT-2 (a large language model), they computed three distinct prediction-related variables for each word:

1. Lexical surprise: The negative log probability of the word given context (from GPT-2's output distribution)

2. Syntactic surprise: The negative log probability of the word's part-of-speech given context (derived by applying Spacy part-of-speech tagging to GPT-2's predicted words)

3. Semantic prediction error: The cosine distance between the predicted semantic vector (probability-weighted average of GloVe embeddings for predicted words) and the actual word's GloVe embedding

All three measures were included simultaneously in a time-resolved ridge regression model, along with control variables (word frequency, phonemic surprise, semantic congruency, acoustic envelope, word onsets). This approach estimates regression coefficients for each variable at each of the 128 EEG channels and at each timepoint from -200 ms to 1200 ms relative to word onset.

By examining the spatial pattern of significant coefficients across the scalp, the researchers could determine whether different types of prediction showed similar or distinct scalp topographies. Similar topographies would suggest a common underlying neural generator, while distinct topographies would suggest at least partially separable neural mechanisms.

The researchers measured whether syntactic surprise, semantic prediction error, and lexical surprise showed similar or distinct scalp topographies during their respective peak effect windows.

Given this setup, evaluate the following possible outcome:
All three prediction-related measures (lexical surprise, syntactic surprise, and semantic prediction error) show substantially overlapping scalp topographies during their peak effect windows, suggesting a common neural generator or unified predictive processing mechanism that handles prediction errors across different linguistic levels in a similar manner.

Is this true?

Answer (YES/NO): NO